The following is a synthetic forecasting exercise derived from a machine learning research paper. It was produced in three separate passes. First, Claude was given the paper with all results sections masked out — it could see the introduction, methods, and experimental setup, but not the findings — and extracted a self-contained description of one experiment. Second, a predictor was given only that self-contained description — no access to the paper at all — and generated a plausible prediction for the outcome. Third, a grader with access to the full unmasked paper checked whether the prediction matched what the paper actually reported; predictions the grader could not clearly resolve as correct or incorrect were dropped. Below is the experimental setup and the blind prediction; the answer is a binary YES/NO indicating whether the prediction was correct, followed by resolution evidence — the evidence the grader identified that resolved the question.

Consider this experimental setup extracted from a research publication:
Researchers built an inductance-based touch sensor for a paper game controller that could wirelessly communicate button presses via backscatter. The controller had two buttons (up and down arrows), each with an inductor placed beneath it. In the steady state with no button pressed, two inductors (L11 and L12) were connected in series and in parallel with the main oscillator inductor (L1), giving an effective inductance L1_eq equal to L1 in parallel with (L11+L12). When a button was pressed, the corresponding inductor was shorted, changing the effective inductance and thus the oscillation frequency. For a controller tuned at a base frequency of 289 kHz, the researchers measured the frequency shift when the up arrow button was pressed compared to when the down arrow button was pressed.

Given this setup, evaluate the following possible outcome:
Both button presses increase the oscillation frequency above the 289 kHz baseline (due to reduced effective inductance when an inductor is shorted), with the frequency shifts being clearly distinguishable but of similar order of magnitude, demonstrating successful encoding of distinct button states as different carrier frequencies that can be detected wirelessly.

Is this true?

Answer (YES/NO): YES